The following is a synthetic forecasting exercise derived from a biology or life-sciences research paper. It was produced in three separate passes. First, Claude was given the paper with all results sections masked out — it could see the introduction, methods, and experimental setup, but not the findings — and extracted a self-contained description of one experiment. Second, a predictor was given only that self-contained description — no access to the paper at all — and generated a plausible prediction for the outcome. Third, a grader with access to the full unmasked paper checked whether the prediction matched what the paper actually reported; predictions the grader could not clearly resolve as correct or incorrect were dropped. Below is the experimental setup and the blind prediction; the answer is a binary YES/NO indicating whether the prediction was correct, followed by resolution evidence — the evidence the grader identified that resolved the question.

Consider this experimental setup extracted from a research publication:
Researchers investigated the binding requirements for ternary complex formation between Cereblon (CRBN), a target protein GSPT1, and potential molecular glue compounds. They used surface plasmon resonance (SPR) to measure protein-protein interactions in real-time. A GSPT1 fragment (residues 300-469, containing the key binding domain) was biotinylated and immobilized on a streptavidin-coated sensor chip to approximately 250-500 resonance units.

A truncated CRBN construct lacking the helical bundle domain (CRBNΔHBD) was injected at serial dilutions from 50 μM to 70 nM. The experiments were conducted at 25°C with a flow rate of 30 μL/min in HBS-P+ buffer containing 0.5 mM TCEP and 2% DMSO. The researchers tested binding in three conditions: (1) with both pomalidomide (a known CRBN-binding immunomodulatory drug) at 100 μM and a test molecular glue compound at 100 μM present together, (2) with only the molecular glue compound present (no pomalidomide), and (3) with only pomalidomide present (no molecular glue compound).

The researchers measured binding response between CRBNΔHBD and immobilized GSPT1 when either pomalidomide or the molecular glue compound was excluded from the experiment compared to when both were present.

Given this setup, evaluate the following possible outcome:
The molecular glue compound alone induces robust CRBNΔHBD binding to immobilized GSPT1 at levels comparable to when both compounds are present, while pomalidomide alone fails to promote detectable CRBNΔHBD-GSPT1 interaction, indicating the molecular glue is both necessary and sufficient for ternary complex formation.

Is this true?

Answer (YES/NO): NO